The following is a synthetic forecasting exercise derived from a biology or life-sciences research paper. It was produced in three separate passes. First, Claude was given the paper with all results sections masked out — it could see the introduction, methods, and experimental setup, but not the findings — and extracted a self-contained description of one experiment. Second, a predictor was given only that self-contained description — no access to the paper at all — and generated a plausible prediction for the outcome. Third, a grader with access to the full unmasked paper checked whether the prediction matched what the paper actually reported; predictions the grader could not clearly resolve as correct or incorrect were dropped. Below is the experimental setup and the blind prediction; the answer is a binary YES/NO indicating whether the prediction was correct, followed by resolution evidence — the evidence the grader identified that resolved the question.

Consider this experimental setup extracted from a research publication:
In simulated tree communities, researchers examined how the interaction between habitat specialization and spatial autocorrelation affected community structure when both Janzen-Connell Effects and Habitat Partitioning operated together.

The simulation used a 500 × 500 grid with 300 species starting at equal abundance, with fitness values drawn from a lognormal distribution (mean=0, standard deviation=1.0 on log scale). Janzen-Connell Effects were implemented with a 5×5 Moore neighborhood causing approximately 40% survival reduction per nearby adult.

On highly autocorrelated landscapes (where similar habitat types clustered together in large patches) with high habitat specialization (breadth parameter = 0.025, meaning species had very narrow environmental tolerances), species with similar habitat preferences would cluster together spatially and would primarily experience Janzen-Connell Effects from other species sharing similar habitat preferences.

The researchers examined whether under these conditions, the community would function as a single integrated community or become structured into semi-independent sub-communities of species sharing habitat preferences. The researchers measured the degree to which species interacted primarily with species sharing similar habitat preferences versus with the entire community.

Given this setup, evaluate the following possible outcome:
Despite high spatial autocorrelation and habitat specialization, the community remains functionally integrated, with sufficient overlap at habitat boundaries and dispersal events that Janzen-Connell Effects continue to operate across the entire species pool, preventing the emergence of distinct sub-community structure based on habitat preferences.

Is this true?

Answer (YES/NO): NO